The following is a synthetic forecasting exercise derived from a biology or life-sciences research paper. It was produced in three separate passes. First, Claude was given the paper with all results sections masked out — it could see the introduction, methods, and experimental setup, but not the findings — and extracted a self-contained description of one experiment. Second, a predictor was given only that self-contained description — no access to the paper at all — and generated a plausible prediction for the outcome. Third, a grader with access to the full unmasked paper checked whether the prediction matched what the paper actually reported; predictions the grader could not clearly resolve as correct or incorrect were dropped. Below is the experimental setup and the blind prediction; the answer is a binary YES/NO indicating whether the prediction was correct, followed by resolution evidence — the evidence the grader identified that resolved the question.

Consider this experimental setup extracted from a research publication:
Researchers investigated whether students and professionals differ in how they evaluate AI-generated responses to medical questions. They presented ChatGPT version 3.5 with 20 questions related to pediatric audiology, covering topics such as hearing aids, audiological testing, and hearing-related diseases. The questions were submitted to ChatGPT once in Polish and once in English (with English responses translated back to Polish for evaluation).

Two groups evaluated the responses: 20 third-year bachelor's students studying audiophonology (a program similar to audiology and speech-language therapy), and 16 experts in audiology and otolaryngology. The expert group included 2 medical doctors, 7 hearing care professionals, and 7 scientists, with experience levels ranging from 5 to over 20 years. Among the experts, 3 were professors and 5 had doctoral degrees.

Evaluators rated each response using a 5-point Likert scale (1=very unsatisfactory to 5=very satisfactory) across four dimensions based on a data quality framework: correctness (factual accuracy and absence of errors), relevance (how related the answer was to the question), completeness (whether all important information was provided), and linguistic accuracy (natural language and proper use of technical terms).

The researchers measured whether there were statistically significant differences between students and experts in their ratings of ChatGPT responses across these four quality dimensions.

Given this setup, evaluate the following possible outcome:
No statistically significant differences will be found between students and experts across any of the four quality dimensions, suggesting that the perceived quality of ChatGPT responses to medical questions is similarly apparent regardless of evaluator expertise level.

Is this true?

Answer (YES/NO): NO